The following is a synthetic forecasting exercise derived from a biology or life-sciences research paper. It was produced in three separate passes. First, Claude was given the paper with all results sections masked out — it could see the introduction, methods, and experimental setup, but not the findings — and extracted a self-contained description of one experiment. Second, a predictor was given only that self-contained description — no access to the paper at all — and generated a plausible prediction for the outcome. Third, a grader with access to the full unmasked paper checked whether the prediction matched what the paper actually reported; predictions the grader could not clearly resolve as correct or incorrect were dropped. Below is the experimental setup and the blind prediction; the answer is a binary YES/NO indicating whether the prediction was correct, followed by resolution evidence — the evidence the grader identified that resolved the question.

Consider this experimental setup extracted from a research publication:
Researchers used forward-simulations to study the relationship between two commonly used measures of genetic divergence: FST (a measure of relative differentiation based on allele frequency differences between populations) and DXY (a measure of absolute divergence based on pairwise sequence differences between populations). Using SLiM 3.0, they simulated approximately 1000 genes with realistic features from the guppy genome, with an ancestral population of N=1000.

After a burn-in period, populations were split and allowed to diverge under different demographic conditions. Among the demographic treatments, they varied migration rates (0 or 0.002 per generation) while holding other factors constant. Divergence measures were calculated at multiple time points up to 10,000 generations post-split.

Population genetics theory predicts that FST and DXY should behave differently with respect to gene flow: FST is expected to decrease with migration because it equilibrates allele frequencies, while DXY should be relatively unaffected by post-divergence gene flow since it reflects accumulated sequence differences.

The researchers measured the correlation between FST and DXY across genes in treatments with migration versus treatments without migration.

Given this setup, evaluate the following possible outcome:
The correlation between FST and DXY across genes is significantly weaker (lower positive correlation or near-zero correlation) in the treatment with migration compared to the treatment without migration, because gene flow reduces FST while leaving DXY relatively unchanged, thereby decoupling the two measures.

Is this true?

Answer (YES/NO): NO